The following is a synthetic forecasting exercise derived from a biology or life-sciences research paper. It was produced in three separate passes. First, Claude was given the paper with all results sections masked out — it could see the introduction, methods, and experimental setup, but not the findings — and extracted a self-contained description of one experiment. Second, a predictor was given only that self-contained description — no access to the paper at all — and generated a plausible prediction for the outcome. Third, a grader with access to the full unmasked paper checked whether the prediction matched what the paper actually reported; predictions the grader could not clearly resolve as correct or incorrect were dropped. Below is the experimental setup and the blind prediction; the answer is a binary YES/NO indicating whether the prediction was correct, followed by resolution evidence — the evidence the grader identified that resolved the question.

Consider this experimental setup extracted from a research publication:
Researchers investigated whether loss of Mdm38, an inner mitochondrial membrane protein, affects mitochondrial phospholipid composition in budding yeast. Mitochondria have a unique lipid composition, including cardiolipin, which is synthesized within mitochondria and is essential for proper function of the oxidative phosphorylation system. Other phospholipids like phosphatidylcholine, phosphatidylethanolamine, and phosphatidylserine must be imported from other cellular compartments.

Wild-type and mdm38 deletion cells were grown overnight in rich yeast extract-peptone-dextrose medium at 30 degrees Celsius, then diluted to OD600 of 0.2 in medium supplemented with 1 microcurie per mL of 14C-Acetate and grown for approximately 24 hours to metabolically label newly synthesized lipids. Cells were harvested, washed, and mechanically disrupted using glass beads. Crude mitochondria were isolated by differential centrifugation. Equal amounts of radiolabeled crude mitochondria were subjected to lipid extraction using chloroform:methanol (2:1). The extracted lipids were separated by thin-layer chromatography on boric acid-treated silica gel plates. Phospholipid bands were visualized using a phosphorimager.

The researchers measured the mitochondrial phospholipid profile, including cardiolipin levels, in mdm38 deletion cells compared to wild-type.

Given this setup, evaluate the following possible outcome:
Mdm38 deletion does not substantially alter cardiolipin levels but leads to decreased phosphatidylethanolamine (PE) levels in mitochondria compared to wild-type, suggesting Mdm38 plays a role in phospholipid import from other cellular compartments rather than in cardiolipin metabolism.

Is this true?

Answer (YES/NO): NO